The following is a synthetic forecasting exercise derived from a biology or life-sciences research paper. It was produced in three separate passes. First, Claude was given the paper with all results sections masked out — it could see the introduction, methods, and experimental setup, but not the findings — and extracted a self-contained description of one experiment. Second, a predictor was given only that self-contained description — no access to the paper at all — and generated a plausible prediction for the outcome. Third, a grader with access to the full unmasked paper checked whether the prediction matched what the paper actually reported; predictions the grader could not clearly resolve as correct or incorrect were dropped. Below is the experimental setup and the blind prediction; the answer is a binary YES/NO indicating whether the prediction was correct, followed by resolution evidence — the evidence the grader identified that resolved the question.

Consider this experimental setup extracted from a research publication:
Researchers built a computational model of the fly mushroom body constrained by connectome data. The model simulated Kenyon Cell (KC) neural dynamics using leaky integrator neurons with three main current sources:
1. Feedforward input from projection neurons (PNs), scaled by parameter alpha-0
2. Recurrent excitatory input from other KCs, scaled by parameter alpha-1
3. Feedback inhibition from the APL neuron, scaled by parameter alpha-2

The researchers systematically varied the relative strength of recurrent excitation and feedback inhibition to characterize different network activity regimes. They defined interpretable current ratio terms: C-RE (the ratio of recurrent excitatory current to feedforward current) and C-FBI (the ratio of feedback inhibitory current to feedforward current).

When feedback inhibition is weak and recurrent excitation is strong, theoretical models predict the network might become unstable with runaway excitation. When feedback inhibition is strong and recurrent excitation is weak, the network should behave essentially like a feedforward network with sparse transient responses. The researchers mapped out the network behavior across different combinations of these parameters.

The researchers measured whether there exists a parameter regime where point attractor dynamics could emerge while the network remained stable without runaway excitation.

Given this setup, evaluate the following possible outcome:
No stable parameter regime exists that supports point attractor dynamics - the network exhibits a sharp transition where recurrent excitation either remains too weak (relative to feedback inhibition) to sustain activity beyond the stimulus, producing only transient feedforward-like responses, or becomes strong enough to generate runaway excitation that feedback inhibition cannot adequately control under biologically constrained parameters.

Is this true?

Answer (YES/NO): NO